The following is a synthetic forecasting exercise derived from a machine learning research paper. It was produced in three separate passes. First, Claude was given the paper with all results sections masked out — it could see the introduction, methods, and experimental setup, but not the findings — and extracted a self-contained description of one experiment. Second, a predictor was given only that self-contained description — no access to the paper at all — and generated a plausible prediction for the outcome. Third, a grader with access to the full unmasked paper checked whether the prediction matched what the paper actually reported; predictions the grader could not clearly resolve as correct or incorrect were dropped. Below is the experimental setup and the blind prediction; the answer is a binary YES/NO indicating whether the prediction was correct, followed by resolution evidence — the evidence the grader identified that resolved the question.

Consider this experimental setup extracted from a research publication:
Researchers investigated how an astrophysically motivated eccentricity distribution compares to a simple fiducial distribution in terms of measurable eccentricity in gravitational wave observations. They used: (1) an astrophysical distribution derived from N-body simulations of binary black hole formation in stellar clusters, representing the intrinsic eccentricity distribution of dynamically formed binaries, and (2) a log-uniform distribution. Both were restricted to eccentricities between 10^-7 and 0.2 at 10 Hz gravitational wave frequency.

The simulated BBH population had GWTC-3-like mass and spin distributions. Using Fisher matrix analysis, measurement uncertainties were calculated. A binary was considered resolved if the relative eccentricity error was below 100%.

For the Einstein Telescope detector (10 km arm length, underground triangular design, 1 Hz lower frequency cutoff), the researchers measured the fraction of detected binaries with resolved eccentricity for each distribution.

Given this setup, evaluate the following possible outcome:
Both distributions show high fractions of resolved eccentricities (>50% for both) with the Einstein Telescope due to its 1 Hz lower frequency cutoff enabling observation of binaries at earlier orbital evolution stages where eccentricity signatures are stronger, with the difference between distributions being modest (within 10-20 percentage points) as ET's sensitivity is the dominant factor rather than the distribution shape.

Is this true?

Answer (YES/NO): NO